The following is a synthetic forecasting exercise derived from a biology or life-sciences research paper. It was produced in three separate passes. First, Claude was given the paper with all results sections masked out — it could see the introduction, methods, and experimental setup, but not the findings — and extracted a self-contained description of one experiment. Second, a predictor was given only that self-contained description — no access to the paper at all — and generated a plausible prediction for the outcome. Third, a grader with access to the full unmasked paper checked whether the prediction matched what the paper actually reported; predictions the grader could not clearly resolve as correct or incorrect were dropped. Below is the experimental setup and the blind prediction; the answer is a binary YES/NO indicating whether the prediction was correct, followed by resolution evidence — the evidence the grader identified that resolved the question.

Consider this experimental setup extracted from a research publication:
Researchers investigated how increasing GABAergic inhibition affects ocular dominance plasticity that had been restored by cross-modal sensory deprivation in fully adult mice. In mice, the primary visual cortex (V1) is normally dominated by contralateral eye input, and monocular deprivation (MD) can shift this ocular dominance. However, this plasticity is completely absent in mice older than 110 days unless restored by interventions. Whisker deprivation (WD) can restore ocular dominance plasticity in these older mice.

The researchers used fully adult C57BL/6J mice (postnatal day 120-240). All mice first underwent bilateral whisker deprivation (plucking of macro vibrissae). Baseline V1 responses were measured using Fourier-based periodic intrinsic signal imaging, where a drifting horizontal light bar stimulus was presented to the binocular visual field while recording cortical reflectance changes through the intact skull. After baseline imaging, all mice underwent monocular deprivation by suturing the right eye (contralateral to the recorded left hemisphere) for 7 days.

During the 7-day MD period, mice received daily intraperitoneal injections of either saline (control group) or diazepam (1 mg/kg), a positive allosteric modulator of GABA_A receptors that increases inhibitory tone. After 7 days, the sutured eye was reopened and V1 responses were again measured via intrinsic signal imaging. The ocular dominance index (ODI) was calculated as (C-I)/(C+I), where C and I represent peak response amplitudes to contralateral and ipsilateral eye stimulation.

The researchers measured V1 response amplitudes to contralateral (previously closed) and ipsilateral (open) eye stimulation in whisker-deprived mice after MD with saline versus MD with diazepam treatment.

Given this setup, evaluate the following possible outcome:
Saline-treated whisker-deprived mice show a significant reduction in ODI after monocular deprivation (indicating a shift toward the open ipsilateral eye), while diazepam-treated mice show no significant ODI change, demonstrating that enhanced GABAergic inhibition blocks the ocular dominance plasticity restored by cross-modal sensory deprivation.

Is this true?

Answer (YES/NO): NO